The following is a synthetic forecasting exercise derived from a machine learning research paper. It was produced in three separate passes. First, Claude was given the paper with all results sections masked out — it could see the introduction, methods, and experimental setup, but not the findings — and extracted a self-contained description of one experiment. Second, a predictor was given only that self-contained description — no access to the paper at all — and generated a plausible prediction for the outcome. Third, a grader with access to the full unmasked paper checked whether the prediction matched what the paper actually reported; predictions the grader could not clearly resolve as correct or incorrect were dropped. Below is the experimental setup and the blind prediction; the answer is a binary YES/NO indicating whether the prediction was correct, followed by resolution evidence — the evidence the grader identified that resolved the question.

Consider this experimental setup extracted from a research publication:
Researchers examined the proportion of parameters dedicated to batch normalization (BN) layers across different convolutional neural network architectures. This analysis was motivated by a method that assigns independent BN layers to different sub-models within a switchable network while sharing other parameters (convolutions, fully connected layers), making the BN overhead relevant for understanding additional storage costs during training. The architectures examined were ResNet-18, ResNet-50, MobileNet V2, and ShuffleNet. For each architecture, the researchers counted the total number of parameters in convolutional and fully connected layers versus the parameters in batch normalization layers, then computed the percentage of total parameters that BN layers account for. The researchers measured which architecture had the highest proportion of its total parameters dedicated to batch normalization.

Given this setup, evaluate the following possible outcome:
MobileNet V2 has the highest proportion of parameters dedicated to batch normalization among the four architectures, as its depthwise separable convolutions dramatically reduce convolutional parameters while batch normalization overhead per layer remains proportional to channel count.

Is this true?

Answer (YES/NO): YES